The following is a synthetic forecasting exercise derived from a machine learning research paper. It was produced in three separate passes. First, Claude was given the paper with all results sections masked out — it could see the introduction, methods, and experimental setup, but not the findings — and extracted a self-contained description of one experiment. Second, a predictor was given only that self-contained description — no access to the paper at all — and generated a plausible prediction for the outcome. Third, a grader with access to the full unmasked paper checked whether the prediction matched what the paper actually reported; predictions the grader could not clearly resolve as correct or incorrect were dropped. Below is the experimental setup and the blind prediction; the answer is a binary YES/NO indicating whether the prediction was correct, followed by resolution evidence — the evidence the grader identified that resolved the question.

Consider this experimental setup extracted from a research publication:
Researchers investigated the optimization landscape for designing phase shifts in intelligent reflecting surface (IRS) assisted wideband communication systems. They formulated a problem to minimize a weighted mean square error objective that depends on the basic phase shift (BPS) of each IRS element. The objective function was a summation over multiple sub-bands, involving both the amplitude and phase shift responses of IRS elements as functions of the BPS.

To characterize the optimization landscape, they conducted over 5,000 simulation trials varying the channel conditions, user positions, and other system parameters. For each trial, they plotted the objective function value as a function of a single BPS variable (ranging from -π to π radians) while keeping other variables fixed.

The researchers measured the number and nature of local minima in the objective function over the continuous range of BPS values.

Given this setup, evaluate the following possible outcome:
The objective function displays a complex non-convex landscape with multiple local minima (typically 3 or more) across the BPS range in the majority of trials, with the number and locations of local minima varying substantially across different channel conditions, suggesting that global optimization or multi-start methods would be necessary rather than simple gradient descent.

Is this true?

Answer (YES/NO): NO